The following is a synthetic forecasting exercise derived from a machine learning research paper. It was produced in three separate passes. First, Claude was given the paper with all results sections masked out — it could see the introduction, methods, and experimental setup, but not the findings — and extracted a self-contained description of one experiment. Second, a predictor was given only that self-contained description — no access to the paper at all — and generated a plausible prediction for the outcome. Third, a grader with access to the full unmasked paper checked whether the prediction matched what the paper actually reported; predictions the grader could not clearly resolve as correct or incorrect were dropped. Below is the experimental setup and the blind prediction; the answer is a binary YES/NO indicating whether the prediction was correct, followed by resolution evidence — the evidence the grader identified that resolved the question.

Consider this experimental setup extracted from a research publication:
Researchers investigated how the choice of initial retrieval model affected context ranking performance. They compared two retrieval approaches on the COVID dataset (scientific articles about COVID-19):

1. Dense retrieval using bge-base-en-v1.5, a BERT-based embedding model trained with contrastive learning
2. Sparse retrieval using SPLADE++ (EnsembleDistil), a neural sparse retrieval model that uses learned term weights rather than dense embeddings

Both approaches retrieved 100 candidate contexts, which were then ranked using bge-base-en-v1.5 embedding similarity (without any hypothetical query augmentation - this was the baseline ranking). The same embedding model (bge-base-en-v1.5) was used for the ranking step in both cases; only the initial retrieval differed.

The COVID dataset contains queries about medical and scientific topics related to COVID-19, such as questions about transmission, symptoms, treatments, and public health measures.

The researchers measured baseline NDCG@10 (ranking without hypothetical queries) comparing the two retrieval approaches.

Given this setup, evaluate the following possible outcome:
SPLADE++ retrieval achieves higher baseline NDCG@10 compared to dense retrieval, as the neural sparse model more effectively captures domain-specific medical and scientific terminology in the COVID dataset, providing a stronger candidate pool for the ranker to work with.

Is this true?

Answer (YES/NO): YES